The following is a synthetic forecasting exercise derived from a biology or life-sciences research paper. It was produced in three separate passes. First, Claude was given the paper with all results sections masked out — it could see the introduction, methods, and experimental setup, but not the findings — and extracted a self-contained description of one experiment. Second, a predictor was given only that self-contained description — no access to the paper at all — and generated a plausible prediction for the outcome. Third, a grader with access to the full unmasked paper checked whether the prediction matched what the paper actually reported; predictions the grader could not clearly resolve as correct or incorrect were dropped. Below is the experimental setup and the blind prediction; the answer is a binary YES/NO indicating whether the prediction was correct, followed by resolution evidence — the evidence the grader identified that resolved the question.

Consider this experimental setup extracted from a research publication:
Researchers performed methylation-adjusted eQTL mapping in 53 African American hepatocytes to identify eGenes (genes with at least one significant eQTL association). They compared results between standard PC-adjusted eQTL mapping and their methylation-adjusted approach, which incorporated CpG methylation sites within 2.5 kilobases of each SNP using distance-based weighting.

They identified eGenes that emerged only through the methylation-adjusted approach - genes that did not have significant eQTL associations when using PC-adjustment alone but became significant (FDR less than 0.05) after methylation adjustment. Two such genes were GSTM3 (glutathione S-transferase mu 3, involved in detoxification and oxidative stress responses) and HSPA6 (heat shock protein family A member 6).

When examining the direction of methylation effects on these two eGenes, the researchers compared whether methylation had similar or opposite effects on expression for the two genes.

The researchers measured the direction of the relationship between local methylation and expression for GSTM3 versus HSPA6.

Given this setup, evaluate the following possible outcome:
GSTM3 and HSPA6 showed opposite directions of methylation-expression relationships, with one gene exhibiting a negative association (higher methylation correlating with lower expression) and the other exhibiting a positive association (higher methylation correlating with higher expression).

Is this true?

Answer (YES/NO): YES